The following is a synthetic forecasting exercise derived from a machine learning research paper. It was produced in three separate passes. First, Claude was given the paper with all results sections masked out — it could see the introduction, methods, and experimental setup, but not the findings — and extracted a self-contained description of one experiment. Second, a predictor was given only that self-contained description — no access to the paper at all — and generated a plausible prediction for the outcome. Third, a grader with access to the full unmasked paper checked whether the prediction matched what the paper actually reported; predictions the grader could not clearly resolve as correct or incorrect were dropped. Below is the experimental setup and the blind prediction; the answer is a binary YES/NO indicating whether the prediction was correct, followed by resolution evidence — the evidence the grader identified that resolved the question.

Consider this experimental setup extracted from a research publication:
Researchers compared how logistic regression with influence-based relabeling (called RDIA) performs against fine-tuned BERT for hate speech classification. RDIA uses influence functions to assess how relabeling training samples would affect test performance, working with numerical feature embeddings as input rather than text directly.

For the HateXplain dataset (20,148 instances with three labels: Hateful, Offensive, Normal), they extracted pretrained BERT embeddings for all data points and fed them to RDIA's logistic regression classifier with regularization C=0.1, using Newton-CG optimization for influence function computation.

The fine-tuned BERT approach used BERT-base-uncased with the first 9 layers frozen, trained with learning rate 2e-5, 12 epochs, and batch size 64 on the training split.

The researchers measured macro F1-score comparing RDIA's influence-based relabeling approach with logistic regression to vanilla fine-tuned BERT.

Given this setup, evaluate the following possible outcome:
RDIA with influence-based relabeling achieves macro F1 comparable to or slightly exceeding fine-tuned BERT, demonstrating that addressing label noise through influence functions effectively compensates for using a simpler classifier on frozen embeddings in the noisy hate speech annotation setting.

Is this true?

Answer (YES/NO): NO